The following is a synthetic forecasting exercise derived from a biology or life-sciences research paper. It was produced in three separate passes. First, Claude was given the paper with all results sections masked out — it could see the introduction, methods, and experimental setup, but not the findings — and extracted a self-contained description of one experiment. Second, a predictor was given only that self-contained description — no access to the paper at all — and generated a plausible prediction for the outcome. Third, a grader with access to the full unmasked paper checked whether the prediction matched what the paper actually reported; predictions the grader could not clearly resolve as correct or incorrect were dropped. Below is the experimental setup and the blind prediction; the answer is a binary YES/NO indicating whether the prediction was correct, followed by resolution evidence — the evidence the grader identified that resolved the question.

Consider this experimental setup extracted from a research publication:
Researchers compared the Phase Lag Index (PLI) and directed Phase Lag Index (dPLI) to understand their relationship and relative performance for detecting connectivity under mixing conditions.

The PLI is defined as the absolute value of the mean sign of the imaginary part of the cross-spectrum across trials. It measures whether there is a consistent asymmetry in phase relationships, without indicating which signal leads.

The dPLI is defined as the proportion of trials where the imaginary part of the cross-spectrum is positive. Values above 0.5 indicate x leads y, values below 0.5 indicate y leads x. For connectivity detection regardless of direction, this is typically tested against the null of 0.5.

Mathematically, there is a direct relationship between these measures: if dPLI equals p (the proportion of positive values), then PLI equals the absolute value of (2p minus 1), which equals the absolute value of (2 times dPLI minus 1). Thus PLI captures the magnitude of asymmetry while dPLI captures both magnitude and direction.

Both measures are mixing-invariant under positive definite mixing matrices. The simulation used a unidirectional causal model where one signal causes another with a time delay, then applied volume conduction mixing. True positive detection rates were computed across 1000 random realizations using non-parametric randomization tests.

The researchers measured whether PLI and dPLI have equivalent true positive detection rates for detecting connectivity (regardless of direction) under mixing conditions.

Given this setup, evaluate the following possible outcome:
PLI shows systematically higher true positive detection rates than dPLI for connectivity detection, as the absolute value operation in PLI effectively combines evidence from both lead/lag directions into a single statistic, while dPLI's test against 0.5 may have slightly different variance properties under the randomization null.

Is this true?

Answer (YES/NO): NO